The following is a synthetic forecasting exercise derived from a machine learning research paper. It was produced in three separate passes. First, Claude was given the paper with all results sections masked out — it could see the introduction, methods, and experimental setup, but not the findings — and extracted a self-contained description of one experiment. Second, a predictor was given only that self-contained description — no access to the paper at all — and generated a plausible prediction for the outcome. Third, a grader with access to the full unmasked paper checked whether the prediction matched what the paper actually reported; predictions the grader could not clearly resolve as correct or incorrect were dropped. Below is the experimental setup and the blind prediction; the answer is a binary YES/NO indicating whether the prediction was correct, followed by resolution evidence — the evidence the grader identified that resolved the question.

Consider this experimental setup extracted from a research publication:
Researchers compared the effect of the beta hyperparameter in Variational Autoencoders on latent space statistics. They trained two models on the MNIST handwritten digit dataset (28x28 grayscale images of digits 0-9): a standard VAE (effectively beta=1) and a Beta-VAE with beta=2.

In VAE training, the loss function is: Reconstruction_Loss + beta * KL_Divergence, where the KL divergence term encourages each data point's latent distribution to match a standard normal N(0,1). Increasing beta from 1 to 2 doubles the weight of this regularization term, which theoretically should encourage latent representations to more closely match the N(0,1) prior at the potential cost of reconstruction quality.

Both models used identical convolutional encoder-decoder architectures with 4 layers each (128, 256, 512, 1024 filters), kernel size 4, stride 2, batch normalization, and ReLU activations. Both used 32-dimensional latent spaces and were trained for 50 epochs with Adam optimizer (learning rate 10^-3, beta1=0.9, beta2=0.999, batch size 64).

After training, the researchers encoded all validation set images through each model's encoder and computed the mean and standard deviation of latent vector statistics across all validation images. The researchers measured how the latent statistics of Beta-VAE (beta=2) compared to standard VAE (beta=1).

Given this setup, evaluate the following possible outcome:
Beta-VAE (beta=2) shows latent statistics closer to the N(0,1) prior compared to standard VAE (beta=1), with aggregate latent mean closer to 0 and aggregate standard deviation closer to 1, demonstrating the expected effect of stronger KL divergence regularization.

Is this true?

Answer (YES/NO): YES